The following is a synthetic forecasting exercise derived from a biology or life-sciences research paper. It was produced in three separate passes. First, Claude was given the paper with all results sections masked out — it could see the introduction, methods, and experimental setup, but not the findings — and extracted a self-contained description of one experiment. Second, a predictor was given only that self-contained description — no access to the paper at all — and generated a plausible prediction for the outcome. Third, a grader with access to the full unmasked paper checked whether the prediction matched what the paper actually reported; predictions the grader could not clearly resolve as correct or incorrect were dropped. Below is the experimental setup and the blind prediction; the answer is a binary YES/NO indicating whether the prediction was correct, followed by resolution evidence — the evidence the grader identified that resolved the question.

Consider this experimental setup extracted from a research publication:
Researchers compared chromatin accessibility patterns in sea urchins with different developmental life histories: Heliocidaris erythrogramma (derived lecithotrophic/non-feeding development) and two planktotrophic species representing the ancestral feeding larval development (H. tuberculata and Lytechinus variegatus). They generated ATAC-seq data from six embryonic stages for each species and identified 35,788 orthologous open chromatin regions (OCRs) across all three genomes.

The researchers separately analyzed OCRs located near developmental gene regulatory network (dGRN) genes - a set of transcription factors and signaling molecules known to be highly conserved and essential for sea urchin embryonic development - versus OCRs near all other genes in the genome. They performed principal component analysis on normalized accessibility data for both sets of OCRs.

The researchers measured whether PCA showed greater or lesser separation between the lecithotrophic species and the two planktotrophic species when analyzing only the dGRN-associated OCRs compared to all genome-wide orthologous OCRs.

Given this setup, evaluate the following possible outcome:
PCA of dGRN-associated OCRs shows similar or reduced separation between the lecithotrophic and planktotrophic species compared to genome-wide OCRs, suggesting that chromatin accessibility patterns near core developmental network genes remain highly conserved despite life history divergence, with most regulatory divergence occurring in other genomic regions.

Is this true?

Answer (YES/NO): NO